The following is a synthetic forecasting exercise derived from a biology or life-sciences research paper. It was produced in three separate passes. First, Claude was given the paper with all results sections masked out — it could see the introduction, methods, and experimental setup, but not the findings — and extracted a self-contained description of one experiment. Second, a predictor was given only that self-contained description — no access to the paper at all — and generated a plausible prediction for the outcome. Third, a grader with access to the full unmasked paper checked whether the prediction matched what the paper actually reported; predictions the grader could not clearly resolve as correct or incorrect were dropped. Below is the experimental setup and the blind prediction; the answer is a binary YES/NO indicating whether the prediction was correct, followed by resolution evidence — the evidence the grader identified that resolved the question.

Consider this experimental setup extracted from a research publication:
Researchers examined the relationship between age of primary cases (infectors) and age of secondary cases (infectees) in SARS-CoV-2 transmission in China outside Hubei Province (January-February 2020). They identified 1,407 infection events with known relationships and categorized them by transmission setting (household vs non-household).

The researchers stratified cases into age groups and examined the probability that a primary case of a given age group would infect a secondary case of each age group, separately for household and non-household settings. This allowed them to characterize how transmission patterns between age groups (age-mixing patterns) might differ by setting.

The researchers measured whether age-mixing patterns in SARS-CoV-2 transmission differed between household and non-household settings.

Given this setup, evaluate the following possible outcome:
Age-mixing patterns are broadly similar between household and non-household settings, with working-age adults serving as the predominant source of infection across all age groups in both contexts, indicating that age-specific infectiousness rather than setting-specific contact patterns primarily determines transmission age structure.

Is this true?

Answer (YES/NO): NO